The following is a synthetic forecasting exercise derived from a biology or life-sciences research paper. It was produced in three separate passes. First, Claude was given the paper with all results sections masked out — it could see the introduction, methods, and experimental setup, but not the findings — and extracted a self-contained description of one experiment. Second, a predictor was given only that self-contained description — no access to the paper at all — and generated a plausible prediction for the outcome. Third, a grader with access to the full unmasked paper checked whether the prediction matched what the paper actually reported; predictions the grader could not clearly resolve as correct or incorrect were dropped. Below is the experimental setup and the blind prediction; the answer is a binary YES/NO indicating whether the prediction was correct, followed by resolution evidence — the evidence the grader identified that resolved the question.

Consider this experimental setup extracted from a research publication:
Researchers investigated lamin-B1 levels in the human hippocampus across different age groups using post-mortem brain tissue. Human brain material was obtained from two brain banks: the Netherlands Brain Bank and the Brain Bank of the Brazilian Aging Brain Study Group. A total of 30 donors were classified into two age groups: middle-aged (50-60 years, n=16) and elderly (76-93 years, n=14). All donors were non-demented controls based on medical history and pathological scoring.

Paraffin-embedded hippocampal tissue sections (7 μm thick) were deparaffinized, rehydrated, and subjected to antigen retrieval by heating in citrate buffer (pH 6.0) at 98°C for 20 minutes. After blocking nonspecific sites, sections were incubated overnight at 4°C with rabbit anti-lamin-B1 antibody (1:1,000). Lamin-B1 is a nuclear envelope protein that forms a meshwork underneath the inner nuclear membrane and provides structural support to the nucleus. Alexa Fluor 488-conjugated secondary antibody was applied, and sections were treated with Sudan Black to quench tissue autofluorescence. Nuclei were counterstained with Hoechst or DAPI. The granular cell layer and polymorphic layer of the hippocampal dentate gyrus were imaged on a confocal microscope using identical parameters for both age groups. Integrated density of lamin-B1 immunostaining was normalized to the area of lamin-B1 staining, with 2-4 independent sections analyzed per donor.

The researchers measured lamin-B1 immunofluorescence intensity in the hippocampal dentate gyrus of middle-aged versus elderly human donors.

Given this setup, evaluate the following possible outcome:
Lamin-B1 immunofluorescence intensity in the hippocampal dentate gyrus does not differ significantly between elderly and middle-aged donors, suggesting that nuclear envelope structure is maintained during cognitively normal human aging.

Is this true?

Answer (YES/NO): NO